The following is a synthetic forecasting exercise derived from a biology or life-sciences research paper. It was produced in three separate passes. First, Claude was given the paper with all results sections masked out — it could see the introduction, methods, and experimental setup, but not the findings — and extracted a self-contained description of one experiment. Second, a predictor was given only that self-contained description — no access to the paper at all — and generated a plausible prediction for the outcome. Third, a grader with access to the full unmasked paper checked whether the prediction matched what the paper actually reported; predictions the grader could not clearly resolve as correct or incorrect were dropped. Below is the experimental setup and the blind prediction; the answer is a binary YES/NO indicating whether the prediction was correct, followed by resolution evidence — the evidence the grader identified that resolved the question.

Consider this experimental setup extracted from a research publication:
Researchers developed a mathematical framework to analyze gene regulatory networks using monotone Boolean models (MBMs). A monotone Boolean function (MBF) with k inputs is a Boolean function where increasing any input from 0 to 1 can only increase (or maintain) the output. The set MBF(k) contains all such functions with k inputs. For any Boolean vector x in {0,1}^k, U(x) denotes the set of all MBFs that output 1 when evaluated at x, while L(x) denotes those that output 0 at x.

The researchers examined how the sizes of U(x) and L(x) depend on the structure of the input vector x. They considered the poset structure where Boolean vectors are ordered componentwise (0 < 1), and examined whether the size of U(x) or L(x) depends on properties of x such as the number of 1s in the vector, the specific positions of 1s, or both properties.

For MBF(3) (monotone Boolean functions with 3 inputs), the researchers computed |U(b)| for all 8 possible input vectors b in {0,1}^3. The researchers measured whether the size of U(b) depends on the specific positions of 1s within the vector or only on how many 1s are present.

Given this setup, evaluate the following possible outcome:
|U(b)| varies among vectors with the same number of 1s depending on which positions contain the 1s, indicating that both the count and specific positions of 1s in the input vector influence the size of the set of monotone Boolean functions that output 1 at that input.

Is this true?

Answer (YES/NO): NO